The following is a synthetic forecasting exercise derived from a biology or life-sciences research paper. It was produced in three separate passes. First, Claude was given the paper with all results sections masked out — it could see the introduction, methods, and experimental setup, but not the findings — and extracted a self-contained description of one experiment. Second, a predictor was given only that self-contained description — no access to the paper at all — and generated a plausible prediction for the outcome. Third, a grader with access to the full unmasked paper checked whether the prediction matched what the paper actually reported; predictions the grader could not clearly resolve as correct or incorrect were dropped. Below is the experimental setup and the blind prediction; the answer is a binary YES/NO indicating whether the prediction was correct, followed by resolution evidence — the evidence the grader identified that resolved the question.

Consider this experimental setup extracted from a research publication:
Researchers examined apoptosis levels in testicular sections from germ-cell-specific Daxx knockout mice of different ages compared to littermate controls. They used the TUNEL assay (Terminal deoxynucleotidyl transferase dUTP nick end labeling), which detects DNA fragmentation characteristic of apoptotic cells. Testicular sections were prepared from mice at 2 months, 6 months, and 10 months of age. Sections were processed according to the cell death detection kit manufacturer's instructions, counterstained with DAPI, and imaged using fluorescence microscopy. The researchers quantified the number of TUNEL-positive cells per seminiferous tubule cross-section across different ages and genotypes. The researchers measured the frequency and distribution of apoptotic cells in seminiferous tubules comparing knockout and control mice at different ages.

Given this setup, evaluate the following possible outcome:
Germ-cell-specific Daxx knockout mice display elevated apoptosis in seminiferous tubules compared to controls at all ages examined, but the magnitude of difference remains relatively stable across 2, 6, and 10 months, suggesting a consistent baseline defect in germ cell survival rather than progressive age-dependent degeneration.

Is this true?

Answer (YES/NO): NO